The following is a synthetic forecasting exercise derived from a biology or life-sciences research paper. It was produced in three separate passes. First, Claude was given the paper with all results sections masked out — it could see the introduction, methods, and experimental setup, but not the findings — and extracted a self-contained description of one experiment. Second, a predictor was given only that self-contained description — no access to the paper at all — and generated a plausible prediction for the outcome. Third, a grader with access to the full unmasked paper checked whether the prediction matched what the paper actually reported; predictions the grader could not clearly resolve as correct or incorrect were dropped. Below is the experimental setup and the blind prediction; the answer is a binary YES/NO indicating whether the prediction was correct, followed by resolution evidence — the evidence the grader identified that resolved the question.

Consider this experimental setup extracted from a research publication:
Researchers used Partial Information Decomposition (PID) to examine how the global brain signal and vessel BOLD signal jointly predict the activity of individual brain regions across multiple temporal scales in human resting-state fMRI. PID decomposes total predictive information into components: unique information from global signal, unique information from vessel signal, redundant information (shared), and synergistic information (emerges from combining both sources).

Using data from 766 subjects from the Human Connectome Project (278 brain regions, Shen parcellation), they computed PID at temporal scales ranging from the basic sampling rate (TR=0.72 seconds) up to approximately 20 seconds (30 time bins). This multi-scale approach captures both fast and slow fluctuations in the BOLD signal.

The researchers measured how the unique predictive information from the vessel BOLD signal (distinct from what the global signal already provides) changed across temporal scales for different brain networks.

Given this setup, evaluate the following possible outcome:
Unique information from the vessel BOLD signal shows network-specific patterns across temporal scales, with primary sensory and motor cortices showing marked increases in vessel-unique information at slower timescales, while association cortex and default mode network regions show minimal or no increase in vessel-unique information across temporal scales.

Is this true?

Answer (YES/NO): NO